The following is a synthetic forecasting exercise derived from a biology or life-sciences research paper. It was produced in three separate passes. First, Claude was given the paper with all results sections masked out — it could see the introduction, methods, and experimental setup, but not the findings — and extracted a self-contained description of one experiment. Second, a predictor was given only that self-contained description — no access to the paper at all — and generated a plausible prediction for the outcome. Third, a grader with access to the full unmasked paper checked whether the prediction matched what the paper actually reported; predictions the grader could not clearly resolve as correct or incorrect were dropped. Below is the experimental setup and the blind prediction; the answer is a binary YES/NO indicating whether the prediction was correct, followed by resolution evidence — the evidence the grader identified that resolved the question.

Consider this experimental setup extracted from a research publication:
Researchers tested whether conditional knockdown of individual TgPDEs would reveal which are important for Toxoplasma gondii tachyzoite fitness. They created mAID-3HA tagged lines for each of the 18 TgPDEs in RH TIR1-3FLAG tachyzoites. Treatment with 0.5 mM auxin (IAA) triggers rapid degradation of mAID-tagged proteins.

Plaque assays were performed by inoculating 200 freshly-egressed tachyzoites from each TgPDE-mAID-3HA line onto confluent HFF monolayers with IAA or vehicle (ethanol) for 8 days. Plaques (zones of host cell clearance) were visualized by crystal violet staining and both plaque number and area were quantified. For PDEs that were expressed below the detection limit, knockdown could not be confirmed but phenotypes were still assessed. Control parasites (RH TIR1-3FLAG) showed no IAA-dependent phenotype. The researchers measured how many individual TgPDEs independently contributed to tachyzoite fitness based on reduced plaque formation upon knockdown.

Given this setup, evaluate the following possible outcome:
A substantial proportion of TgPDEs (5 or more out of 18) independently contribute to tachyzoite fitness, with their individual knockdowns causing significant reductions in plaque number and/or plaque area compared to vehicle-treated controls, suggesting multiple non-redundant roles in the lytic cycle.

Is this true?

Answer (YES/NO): NO